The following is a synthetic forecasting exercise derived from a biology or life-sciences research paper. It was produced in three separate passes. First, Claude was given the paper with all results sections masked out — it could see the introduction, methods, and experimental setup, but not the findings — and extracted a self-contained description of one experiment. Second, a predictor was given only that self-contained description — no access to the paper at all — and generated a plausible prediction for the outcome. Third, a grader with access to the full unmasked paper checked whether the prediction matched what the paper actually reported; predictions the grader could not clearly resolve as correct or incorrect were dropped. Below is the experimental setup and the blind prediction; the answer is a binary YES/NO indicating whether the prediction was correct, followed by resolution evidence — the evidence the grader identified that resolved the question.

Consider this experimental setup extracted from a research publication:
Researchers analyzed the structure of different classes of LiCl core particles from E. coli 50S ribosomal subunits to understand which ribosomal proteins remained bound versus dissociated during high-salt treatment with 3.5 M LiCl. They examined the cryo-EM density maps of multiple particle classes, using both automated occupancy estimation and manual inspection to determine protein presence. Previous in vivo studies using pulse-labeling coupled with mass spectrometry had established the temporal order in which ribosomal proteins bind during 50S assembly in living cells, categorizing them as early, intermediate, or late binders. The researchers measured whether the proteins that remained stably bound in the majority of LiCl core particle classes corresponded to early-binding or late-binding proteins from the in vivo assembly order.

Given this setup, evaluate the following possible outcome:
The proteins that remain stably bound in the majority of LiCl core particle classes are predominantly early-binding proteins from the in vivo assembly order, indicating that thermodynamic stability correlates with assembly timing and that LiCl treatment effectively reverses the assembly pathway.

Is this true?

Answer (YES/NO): YES